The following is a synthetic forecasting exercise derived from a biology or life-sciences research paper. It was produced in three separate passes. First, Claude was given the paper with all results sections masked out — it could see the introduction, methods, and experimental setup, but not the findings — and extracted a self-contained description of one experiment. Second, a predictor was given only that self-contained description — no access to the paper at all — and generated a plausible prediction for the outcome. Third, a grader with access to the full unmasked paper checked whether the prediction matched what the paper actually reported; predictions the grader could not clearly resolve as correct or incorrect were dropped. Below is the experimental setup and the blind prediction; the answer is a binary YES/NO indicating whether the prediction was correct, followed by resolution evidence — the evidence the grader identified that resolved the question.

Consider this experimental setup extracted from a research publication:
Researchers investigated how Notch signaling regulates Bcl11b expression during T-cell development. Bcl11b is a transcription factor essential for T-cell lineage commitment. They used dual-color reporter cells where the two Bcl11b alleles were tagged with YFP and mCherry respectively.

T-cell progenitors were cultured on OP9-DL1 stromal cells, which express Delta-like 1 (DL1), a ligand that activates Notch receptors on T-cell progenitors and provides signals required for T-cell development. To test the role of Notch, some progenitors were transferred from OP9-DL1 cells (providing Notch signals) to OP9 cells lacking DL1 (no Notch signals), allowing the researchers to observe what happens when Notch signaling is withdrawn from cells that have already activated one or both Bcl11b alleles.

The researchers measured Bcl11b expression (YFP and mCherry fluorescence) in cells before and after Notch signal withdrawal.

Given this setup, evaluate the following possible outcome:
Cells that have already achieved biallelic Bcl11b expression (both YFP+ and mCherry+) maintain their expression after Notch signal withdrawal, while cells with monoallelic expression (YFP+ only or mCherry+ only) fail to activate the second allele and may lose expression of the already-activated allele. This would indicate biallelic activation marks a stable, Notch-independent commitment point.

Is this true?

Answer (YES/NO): NO